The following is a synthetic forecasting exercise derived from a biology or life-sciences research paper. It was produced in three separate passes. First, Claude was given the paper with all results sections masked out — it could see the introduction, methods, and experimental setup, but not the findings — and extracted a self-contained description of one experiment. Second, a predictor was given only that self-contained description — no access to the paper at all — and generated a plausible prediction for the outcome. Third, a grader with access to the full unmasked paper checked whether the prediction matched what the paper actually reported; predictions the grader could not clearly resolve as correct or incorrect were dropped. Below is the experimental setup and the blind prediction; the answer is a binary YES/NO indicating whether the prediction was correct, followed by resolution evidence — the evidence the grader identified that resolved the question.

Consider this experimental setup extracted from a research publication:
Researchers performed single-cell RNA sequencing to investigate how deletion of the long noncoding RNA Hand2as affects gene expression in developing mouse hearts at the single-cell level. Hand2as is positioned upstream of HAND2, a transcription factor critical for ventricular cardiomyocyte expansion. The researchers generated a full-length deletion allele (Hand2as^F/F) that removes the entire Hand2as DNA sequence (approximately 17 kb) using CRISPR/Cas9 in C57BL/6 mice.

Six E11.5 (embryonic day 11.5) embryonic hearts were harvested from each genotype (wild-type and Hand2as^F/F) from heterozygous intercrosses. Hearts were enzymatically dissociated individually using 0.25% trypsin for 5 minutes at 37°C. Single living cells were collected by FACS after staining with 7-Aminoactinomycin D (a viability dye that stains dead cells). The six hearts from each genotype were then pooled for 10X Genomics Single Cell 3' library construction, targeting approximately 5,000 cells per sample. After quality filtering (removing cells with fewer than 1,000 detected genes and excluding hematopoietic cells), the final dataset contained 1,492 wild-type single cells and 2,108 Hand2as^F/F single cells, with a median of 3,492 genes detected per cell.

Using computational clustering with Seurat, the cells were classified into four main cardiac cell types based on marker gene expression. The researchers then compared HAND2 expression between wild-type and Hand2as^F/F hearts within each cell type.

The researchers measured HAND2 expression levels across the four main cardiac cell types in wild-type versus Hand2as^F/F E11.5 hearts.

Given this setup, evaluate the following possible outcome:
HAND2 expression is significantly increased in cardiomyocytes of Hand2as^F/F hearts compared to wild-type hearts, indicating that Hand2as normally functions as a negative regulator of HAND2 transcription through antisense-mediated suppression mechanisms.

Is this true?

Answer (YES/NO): NO